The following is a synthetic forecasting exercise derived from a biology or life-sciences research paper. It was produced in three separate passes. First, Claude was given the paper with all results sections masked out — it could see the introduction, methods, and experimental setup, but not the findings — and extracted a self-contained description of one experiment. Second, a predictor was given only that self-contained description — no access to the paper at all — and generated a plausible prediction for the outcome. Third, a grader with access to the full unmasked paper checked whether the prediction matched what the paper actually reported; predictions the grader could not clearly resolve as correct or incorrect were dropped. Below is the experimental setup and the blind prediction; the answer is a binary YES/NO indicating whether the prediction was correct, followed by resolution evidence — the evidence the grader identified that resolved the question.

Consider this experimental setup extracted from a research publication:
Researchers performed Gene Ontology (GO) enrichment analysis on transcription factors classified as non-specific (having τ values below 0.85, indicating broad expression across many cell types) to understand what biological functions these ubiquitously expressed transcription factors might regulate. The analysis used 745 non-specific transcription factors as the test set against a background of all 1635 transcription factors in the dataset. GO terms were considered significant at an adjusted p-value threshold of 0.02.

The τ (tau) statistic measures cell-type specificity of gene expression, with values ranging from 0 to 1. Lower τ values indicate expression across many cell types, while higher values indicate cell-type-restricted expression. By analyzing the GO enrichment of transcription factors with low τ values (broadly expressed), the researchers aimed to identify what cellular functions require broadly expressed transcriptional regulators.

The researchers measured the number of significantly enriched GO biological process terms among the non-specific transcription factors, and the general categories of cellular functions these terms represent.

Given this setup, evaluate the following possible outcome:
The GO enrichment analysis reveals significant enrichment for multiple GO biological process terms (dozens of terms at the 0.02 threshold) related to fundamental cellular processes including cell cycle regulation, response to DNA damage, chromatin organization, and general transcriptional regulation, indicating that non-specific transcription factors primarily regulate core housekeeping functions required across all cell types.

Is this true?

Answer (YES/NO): NO